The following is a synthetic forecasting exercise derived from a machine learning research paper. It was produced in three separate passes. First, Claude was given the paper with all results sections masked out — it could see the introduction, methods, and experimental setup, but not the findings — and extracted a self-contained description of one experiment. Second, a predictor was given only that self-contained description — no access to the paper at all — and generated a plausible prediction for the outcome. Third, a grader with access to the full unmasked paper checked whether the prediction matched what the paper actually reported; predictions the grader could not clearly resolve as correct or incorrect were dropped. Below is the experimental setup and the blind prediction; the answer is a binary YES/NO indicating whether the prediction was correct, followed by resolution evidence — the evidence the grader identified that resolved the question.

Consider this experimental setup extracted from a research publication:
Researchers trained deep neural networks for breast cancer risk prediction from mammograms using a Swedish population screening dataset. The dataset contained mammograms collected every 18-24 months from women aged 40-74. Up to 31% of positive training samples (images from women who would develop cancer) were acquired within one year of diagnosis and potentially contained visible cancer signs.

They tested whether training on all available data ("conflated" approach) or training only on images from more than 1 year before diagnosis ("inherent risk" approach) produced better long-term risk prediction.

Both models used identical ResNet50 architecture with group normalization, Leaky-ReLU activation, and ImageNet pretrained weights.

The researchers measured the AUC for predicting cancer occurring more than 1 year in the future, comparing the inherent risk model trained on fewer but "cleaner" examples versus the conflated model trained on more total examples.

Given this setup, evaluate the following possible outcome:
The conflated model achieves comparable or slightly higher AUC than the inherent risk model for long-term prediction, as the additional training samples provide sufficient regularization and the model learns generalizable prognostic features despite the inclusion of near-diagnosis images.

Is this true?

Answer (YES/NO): NO